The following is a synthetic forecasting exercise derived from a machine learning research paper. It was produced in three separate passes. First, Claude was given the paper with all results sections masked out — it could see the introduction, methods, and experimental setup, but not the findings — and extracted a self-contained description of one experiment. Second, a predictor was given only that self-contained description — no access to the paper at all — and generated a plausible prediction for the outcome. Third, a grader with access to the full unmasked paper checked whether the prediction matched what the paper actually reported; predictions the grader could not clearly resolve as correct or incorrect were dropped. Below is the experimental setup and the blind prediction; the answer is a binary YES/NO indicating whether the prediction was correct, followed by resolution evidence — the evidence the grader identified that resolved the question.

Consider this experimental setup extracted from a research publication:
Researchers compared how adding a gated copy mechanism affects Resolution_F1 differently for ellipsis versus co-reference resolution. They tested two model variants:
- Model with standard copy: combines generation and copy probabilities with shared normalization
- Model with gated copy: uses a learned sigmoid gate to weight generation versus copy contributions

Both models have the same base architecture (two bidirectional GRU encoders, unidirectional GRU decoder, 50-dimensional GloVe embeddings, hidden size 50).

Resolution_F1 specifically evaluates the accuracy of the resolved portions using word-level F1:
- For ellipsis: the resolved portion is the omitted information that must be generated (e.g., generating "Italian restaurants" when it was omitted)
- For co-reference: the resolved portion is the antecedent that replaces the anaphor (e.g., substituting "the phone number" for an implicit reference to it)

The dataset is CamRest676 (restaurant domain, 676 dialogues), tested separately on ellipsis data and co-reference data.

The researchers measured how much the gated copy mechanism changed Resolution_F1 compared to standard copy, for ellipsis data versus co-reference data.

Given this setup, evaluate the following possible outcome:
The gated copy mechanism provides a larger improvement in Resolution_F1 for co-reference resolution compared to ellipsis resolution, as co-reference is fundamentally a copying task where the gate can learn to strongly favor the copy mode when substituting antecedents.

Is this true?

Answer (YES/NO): YES